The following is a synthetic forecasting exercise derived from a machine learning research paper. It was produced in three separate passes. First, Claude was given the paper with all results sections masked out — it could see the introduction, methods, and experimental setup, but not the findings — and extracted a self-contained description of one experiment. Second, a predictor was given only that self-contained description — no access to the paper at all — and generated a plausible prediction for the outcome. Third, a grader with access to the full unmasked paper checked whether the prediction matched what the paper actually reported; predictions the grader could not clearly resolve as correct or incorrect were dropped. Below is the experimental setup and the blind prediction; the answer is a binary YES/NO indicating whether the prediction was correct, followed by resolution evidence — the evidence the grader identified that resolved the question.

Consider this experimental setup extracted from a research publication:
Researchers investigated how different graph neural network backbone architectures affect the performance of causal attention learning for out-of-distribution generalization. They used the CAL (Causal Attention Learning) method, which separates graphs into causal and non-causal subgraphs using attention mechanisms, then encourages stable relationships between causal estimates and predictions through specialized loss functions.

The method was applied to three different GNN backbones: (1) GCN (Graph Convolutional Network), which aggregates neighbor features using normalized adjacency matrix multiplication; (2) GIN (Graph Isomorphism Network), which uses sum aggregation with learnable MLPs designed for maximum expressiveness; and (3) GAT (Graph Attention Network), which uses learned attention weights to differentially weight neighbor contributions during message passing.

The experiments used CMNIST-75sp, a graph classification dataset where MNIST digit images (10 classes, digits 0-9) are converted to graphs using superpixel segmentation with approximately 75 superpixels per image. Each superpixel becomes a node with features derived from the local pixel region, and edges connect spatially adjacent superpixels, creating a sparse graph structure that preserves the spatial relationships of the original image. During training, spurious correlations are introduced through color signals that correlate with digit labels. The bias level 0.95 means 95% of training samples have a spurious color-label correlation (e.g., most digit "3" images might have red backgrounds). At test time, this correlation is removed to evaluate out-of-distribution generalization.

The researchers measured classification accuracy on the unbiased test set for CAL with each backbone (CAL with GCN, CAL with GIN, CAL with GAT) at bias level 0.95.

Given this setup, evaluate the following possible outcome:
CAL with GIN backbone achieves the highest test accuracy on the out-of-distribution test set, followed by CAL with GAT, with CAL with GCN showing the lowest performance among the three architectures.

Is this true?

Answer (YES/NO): NO